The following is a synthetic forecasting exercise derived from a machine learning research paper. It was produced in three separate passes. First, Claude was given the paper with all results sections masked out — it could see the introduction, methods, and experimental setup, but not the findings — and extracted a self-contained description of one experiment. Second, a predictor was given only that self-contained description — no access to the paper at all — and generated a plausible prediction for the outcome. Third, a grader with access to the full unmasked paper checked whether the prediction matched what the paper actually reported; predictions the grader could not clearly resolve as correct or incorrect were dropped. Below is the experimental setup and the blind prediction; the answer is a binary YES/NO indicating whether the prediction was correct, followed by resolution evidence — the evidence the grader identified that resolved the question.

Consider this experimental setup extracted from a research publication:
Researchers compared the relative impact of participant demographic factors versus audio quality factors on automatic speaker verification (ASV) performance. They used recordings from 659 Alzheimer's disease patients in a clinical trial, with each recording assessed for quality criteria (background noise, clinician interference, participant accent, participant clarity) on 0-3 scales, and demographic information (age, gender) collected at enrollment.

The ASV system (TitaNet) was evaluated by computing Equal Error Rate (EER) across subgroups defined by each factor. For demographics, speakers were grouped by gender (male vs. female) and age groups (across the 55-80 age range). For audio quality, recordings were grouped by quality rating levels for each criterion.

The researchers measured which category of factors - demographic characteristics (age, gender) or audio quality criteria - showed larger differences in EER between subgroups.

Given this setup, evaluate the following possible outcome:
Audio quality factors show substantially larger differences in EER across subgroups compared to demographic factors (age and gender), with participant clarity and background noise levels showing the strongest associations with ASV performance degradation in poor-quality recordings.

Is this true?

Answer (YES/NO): NO